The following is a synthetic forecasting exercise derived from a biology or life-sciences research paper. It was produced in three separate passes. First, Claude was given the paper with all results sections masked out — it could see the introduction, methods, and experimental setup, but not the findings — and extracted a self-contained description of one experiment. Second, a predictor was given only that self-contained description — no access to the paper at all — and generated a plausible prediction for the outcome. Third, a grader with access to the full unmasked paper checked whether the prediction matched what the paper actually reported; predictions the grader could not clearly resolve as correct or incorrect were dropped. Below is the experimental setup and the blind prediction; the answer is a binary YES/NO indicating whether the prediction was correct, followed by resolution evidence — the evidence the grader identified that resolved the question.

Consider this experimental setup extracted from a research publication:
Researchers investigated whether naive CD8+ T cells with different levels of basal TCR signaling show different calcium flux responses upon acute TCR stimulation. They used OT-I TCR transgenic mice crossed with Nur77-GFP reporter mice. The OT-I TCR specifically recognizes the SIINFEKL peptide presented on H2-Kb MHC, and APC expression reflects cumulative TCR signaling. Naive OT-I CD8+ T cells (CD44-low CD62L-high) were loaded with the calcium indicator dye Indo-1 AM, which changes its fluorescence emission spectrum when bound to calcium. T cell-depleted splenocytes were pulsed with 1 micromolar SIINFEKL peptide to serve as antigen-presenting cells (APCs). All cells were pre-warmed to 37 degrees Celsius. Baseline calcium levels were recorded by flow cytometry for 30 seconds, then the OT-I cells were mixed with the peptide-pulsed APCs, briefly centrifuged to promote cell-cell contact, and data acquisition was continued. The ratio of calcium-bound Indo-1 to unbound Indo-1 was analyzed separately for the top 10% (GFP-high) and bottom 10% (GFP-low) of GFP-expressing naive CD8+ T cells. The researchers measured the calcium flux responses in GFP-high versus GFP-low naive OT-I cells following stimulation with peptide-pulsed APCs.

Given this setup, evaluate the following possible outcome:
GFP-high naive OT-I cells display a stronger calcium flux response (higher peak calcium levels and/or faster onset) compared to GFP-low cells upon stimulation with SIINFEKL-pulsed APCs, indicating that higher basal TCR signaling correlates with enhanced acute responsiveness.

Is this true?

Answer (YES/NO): NO